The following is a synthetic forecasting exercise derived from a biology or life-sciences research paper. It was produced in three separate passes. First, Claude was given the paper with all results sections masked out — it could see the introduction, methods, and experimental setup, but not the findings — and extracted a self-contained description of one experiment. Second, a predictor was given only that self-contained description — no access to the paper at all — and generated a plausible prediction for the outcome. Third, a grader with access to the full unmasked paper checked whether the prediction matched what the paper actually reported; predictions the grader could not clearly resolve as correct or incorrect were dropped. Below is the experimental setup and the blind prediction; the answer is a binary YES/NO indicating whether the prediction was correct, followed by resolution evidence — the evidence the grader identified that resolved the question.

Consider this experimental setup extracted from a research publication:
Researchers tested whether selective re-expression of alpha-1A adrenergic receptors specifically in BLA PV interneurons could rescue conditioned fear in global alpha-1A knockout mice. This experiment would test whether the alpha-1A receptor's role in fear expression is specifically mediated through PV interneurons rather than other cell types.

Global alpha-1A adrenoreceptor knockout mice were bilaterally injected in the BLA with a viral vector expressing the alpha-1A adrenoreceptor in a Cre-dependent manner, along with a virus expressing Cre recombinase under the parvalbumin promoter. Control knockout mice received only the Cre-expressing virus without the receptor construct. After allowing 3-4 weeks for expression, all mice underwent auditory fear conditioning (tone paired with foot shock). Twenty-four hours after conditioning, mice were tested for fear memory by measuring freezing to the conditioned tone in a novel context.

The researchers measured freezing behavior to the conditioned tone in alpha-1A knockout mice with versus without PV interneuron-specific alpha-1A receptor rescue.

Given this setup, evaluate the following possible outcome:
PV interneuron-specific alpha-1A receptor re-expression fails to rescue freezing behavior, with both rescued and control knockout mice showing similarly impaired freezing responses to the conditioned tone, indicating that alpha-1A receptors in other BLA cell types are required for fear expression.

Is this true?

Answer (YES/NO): NO